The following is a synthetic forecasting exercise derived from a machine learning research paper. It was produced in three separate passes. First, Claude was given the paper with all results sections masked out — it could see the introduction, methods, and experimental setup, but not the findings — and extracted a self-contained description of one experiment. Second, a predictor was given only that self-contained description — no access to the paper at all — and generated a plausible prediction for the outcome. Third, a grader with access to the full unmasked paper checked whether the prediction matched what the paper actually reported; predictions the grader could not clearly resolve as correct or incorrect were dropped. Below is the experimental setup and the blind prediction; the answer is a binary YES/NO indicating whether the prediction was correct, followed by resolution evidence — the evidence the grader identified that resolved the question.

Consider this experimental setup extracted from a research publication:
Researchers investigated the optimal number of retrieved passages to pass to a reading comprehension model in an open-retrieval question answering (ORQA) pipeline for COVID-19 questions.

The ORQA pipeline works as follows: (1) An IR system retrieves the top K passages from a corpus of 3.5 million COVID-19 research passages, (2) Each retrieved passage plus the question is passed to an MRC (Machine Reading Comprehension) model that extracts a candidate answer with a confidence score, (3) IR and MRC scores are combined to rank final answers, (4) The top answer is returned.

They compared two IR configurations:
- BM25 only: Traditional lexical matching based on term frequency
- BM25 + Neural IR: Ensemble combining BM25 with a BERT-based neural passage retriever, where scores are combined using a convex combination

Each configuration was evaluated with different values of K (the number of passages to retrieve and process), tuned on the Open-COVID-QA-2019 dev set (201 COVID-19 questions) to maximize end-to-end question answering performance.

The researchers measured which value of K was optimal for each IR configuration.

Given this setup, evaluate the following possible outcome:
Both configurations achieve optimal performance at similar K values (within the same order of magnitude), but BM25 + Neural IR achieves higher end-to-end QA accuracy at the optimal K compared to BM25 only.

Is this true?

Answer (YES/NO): NO